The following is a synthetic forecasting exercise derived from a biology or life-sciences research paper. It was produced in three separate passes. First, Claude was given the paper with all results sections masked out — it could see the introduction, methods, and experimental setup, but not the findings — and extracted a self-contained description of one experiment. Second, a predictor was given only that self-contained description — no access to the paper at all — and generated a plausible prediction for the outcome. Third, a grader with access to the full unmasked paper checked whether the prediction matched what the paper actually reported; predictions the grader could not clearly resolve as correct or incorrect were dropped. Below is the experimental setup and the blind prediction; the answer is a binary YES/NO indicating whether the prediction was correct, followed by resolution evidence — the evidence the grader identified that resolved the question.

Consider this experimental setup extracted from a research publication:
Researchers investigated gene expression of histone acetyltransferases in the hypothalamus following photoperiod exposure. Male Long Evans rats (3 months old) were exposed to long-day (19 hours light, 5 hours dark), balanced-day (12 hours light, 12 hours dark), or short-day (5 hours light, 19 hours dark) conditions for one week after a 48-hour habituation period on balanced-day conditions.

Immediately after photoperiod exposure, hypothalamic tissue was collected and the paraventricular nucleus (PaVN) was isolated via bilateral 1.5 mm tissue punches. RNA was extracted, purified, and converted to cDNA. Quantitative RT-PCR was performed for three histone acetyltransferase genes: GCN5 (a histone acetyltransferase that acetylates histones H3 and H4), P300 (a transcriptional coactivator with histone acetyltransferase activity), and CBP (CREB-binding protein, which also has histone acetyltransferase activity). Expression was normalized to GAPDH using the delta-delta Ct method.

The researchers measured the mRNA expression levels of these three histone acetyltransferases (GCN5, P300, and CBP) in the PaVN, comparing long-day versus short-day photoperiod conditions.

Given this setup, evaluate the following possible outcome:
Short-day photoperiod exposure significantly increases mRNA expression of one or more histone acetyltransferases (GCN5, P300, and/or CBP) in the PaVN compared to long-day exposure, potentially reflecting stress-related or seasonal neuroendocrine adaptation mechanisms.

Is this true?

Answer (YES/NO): NO